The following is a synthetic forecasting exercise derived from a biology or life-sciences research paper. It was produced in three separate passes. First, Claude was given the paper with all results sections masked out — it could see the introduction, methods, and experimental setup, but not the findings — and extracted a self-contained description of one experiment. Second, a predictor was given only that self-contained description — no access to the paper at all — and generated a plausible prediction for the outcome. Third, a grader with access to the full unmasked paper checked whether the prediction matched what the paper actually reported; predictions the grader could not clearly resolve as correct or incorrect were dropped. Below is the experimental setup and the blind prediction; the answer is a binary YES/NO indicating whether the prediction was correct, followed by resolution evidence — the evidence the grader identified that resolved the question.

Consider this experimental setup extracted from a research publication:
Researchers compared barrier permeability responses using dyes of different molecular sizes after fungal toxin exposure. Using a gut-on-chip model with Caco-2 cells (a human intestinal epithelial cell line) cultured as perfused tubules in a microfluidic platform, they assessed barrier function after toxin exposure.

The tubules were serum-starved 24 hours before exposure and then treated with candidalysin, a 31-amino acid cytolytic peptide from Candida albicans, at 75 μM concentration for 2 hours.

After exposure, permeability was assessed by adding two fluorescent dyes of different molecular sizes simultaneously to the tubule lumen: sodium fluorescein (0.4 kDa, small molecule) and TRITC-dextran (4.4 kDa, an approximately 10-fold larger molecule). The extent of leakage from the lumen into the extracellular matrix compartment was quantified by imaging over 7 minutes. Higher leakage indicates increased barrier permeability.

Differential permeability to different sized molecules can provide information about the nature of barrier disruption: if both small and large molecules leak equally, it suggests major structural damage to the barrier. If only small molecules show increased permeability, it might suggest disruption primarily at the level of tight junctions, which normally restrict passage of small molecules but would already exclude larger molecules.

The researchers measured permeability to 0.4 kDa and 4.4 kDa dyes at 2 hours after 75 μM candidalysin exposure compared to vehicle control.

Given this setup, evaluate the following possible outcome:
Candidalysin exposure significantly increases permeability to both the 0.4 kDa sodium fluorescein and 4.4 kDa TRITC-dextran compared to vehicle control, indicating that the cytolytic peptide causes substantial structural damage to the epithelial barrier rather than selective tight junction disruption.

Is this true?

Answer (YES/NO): YES